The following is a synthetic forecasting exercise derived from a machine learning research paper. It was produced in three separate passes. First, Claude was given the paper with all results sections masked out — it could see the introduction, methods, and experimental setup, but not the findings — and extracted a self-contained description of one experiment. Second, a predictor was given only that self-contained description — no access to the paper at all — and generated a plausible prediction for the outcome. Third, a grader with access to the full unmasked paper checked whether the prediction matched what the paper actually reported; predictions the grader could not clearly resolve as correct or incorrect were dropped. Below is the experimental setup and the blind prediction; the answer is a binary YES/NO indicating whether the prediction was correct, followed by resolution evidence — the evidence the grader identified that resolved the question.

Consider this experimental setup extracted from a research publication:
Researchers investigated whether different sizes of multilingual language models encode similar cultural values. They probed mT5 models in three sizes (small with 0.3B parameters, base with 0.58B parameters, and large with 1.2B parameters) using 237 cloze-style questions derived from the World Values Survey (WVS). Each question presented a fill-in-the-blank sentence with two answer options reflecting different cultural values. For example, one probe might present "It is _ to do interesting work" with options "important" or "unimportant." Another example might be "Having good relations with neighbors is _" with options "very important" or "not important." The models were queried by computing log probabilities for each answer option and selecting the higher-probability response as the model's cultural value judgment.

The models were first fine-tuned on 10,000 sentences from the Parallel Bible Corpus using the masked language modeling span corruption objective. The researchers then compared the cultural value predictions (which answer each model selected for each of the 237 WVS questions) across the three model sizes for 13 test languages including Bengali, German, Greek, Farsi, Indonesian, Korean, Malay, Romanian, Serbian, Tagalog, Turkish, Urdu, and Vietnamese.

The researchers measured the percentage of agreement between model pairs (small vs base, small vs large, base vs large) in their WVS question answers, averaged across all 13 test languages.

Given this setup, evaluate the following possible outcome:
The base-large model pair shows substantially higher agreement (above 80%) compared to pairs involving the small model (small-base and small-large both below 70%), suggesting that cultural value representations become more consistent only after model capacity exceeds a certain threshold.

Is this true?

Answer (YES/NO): NO